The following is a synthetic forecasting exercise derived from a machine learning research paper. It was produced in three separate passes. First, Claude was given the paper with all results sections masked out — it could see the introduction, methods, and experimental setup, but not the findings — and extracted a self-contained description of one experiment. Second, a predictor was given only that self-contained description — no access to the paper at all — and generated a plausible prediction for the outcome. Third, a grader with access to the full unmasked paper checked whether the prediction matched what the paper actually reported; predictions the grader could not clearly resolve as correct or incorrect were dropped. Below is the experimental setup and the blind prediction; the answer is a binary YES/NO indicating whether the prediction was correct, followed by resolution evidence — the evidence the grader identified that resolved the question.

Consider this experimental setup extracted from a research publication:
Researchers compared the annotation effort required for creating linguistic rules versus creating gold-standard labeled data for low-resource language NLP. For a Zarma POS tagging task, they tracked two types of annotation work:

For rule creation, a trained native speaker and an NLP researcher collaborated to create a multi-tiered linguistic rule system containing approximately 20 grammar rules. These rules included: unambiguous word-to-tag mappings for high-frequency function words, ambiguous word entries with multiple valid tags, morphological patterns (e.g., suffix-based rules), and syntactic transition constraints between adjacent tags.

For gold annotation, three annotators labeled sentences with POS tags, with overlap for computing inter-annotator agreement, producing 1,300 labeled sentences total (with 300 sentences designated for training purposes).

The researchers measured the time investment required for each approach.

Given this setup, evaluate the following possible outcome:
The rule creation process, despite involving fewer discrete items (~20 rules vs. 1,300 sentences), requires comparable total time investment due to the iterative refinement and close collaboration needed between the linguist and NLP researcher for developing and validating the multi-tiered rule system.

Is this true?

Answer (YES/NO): NO